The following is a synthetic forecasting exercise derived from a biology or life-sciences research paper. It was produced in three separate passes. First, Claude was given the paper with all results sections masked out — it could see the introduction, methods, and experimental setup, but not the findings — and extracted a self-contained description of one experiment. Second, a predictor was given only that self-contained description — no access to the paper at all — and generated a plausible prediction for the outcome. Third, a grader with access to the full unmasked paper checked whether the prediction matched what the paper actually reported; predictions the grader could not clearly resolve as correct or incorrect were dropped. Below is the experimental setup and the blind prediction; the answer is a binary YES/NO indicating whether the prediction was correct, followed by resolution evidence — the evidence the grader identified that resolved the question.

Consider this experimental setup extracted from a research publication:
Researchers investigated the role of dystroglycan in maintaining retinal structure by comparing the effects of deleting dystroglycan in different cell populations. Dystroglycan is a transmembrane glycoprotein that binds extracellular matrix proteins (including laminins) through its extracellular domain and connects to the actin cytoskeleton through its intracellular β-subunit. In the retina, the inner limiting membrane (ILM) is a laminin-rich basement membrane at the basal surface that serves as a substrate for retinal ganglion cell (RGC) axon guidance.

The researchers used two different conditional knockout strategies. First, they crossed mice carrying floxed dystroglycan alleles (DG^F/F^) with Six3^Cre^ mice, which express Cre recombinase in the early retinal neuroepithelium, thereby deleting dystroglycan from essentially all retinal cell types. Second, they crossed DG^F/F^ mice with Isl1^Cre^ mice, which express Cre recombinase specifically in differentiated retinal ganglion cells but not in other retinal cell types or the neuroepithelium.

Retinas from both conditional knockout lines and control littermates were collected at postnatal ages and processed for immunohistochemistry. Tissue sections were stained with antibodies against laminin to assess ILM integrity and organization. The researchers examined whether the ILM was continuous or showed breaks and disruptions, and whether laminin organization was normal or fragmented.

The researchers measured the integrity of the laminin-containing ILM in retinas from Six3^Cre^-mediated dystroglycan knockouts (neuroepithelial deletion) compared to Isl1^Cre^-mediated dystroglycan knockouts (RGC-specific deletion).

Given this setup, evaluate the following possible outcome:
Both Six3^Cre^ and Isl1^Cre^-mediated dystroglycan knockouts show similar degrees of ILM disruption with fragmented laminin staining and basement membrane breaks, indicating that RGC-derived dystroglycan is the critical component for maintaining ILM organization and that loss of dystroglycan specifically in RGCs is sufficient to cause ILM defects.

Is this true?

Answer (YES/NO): NO